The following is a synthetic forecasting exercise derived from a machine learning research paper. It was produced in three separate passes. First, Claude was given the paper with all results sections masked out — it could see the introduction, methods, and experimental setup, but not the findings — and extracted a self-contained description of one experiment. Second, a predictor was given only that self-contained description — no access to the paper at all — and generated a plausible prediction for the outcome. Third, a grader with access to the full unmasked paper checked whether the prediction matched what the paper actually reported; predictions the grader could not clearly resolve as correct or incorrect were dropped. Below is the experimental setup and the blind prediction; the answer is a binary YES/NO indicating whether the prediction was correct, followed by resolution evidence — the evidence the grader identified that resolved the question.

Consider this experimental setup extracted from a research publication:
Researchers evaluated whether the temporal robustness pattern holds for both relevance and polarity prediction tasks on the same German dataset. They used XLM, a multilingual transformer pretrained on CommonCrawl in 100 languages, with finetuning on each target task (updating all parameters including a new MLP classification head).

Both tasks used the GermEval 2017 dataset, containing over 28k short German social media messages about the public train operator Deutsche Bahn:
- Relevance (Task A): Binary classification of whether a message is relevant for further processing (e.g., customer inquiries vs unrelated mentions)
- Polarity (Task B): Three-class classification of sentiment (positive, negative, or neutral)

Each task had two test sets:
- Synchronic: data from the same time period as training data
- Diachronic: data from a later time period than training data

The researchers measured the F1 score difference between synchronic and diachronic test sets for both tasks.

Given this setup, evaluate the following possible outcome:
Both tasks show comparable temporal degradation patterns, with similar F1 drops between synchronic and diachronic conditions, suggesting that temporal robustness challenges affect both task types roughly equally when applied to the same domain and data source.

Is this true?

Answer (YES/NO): NO